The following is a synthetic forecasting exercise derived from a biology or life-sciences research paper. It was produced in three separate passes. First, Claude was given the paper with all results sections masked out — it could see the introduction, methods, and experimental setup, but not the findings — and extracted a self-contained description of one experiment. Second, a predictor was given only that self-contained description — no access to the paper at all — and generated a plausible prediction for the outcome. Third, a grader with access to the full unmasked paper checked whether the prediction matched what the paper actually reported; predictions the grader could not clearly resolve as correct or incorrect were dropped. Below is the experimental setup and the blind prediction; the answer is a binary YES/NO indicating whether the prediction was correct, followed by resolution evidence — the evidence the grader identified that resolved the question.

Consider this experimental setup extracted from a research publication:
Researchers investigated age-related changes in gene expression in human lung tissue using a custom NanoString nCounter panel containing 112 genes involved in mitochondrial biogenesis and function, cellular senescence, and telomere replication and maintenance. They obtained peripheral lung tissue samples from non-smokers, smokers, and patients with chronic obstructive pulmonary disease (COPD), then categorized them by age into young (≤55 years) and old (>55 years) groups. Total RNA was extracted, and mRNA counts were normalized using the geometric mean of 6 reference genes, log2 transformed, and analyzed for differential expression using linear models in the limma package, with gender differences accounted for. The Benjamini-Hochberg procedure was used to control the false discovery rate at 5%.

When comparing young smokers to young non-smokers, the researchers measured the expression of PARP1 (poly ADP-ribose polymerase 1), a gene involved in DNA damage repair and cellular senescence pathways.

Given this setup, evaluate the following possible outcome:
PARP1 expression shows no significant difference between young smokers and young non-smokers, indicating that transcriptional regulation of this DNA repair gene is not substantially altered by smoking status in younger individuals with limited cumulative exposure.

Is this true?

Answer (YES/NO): NO